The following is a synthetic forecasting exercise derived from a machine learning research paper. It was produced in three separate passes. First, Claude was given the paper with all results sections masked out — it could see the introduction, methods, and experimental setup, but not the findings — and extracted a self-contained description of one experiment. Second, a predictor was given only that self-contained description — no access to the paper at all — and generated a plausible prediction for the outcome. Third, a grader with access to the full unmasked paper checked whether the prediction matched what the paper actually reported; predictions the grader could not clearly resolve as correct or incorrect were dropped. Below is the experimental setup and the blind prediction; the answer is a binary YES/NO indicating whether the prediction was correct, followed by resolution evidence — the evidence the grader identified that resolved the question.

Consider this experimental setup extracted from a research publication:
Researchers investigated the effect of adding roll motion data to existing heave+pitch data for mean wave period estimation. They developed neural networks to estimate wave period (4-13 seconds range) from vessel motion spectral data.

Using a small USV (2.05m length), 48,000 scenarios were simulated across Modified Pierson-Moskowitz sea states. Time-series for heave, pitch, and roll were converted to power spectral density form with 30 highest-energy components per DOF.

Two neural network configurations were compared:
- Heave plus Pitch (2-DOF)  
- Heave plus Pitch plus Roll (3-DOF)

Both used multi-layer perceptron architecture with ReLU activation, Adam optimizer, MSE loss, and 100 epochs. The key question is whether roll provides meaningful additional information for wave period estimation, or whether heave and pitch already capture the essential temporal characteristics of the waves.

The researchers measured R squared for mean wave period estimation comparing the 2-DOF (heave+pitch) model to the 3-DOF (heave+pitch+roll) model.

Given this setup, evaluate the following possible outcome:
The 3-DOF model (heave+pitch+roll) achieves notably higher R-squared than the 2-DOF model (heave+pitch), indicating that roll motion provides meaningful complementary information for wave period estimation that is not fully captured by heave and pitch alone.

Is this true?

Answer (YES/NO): NO